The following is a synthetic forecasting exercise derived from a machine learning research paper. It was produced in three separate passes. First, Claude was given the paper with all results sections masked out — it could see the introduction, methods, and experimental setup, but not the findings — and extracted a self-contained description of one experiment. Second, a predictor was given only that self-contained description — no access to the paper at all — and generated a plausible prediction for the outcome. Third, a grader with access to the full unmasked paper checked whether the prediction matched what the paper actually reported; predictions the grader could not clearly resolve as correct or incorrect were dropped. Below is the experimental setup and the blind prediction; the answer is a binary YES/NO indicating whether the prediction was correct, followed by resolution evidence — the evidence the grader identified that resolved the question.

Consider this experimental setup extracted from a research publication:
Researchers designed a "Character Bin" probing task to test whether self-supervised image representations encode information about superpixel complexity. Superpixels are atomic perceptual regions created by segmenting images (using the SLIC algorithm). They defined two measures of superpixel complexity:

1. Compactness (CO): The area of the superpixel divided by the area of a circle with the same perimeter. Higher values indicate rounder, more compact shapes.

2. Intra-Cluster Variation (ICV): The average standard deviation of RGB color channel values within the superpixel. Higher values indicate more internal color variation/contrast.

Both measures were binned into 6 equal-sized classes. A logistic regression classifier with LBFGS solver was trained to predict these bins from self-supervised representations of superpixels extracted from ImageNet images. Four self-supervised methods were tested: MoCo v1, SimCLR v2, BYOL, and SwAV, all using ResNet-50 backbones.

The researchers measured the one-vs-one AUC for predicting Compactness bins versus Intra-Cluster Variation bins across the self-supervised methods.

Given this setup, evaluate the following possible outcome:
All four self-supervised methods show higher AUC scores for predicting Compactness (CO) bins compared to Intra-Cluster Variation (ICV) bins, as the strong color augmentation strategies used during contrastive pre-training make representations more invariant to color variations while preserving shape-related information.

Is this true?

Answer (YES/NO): NO